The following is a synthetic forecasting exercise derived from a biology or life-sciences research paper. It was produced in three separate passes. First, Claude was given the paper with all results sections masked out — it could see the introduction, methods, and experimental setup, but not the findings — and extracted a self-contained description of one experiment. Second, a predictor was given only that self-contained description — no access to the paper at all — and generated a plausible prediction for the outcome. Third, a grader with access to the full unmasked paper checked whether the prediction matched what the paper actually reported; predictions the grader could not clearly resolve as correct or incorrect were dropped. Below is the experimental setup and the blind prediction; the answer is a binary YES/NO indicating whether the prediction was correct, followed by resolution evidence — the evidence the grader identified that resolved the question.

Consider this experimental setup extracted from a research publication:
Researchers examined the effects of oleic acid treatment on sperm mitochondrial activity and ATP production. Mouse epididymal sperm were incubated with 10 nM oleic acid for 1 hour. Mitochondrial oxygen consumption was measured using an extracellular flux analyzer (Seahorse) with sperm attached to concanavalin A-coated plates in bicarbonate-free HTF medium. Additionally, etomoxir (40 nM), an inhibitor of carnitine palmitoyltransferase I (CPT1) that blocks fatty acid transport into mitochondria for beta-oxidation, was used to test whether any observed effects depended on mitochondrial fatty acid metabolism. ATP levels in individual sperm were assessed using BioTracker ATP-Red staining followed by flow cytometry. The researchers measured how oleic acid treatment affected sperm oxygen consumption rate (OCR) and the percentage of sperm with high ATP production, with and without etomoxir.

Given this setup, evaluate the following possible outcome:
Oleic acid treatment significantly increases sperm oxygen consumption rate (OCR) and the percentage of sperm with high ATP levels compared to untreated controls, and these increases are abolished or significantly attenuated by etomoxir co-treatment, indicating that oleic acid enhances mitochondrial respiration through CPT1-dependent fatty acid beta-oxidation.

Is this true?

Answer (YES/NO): YES